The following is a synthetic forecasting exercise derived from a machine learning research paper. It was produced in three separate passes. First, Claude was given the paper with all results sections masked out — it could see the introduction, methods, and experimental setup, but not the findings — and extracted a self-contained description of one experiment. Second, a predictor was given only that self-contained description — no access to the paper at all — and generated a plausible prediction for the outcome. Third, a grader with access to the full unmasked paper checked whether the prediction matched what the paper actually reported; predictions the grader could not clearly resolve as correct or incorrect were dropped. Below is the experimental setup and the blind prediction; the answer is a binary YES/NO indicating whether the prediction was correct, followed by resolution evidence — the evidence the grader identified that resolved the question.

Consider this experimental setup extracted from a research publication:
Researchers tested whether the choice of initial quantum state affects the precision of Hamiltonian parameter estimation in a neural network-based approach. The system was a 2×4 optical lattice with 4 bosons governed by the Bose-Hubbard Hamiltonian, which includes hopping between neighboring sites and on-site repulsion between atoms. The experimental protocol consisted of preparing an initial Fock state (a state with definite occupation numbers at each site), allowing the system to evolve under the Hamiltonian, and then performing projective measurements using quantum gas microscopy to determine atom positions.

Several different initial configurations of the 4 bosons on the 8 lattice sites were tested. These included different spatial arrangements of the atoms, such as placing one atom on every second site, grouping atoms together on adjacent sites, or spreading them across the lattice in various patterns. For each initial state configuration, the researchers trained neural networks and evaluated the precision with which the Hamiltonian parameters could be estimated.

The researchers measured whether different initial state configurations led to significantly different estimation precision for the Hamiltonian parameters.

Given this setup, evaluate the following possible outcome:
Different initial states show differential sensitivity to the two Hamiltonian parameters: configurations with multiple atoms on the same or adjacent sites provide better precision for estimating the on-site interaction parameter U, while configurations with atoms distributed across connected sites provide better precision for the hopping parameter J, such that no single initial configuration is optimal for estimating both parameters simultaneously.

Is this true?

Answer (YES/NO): NO